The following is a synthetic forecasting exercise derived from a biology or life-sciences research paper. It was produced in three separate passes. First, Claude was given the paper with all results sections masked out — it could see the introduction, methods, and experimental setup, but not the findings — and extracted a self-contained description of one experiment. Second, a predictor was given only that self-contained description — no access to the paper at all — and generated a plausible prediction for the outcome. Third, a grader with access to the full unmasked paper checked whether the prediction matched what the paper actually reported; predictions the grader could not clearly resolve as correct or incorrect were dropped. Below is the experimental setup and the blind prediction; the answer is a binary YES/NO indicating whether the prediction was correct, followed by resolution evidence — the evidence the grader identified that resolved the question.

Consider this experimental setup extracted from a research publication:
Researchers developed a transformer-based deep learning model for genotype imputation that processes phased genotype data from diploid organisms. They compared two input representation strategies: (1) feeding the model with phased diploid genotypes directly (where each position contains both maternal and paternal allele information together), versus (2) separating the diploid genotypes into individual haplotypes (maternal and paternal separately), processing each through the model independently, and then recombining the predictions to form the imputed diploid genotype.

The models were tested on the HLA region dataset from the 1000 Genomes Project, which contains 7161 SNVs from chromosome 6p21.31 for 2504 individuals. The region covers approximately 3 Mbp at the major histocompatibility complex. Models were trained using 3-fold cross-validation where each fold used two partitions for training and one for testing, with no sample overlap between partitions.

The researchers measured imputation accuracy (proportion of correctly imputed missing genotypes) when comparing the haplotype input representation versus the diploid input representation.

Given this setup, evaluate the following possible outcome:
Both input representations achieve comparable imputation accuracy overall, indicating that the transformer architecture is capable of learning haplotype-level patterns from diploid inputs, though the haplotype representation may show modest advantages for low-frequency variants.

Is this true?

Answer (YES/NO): NO